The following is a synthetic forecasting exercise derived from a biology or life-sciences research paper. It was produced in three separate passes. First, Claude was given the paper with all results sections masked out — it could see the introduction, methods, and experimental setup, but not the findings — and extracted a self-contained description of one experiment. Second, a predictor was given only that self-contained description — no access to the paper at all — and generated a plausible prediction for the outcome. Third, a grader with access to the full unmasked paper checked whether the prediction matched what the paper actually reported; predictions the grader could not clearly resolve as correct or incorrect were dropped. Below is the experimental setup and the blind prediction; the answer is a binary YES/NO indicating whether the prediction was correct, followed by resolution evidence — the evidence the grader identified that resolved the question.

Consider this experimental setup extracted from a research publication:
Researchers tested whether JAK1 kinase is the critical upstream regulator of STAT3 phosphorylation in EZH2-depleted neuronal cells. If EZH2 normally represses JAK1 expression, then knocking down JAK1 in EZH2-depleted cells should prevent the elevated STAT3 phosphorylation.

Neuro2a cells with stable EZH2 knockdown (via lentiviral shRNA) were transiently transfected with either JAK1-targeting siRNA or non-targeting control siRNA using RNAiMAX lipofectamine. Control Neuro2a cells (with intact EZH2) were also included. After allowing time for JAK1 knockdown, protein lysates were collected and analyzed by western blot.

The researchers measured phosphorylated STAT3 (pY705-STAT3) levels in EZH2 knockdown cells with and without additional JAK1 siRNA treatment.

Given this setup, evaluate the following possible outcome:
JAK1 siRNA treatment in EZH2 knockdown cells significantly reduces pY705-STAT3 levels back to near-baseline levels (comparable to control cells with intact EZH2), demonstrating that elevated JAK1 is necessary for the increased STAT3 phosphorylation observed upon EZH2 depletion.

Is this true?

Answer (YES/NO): YES